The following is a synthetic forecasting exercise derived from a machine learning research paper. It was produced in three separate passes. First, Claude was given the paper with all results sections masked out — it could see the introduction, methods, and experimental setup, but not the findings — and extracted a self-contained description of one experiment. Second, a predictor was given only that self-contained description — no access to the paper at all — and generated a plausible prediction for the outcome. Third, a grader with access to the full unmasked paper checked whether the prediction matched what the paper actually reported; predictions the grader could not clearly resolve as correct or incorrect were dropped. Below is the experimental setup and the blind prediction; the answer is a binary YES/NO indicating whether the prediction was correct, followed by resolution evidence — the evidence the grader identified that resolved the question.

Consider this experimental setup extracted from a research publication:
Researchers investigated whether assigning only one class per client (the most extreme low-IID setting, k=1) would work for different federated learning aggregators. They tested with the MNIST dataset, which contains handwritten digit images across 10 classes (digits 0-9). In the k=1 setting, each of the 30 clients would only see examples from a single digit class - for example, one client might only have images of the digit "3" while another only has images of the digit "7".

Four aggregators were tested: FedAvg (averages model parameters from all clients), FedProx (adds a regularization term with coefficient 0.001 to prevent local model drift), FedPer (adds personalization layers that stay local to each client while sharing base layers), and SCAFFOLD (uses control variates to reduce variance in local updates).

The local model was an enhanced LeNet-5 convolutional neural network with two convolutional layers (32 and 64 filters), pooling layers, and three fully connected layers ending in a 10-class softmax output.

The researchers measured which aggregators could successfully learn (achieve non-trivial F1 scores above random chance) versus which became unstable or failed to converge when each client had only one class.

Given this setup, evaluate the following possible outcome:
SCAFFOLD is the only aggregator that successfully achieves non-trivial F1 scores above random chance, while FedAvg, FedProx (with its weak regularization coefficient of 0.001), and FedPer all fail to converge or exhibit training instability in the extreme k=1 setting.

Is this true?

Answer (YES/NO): NO